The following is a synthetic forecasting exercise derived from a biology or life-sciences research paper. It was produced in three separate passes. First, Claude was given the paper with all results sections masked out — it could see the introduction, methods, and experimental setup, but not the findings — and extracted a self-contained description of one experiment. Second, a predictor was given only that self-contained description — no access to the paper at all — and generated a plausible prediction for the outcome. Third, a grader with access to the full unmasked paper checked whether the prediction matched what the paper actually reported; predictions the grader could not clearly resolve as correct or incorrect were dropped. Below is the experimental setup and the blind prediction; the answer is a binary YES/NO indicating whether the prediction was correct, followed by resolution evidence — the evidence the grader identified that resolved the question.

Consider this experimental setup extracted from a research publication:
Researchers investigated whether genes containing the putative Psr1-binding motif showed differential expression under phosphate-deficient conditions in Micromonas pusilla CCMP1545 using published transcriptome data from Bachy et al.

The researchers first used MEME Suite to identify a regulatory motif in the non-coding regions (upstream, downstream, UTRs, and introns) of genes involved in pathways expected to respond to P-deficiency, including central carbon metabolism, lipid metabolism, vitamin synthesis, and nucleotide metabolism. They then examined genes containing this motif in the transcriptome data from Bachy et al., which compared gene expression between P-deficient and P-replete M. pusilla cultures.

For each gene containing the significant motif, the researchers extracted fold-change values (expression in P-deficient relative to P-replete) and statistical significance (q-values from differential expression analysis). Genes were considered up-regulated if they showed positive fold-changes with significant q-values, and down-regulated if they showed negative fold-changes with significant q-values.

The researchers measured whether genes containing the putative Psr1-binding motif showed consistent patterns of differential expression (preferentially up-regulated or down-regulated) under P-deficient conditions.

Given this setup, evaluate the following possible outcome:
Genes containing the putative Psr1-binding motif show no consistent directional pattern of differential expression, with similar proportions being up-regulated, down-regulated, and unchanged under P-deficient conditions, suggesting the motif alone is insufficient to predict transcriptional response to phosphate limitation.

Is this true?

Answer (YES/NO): NO